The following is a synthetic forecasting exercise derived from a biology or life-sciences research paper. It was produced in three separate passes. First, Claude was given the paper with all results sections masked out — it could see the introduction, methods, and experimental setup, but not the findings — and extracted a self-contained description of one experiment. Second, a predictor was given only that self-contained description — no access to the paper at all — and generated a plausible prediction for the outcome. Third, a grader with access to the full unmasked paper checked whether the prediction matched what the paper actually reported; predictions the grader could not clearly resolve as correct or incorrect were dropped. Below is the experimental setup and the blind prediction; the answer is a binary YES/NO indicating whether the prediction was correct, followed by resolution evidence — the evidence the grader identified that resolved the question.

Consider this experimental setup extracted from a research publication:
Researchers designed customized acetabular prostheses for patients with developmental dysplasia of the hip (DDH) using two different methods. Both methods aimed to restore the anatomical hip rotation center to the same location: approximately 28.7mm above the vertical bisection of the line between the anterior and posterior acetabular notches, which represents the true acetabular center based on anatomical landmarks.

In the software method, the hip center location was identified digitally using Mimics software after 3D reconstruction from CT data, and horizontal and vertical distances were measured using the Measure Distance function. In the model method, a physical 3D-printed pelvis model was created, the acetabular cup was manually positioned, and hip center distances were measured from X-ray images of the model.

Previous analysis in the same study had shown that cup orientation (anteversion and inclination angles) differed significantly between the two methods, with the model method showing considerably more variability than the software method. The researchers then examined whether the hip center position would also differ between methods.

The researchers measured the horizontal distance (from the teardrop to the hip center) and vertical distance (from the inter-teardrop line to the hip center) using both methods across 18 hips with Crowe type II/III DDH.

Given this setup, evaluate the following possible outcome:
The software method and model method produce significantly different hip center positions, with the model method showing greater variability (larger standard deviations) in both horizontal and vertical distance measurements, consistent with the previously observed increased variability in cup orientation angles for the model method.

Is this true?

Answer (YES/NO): NO